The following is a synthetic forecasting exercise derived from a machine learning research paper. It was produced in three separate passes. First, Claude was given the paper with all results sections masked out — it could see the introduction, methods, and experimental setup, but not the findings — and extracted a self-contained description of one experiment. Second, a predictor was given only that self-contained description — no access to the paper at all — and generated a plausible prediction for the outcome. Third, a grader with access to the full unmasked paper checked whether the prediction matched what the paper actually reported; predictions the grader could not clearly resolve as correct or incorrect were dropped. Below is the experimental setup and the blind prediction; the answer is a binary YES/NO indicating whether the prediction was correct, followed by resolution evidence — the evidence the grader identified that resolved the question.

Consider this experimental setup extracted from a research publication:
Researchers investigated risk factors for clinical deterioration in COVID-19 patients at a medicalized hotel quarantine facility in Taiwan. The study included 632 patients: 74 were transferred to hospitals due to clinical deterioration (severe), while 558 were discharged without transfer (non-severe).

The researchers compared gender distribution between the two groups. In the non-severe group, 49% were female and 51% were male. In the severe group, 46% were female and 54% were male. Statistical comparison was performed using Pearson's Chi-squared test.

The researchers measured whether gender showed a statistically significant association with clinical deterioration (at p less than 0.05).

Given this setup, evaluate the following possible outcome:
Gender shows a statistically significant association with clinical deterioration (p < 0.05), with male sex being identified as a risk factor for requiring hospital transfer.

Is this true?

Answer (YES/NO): NO